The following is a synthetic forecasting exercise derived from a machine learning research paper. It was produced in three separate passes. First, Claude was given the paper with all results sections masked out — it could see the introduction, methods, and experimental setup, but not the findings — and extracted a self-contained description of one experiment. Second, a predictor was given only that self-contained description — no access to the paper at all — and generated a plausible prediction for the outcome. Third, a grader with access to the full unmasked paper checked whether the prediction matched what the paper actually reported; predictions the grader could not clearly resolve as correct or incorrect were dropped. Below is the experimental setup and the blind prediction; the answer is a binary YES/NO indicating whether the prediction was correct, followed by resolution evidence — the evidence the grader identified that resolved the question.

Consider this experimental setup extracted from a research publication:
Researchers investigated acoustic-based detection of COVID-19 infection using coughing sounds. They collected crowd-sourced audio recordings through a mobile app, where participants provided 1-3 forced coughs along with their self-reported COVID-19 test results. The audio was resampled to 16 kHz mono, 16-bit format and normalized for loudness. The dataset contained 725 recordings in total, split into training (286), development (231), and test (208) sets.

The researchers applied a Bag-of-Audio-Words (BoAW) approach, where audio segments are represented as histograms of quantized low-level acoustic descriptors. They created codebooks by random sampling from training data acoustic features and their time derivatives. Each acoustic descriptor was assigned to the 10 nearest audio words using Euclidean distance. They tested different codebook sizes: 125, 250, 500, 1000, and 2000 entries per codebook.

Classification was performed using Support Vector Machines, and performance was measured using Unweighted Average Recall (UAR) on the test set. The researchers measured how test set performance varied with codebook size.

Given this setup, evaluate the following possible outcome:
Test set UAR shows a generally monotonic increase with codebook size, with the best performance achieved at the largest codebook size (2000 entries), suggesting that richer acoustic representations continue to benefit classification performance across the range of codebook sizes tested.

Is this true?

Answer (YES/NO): NO